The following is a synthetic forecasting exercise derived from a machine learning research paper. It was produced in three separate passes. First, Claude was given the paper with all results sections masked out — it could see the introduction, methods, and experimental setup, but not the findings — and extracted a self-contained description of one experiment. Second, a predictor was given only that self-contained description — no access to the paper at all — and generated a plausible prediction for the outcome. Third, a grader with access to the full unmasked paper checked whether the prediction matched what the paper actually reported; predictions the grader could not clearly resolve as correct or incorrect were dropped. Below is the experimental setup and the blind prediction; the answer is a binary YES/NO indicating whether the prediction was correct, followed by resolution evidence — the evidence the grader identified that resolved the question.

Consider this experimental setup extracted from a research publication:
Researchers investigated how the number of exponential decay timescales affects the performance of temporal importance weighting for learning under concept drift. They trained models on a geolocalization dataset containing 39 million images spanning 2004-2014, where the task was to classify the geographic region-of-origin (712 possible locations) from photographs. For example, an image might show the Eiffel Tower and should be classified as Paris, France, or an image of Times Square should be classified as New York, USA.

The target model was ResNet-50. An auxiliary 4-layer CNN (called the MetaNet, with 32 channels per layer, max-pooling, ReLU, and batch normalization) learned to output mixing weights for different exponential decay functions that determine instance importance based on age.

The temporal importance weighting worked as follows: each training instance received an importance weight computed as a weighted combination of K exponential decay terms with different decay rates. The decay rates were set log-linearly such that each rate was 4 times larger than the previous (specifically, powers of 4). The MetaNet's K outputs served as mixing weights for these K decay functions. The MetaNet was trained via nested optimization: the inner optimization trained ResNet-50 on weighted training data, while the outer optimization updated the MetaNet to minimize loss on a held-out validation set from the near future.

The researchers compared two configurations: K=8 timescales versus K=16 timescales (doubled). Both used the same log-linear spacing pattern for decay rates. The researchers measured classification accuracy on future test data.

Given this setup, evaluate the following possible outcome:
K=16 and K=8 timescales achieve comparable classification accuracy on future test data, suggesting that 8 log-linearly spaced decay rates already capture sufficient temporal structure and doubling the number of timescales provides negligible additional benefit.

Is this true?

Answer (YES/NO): YES